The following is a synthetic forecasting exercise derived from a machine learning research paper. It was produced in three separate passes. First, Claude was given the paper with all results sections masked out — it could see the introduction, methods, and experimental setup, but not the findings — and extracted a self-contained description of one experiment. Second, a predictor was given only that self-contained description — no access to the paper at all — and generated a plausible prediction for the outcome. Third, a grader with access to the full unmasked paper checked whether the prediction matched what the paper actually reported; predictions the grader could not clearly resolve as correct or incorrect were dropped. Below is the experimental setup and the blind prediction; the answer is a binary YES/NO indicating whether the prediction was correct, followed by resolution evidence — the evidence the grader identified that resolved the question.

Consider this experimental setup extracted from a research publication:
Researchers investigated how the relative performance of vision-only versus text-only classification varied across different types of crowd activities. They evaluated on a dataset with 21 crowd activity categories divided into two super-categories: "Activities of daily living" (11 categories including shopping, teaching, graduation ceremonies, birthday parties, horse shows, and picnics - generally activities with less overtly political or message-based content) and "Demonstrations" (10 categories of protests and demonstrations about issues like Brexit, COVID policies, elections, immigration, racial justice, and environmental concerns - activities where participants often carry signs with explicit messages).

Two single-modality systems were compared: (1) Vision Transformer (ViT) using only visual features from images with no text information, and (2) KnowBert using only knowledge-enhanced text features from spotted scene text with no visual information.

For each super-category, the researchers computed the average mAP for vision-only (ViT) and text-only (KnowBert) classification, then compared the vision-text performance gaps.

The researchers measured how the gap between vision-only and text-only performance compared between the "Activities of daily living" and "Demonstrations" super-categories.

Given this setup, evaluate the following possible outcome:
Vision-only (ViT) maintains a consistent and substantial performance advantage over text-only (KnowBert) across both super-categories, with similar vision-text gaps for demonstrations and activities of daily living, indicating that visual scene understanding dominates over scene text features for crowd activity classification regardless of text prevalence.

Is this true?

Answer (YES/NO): NO